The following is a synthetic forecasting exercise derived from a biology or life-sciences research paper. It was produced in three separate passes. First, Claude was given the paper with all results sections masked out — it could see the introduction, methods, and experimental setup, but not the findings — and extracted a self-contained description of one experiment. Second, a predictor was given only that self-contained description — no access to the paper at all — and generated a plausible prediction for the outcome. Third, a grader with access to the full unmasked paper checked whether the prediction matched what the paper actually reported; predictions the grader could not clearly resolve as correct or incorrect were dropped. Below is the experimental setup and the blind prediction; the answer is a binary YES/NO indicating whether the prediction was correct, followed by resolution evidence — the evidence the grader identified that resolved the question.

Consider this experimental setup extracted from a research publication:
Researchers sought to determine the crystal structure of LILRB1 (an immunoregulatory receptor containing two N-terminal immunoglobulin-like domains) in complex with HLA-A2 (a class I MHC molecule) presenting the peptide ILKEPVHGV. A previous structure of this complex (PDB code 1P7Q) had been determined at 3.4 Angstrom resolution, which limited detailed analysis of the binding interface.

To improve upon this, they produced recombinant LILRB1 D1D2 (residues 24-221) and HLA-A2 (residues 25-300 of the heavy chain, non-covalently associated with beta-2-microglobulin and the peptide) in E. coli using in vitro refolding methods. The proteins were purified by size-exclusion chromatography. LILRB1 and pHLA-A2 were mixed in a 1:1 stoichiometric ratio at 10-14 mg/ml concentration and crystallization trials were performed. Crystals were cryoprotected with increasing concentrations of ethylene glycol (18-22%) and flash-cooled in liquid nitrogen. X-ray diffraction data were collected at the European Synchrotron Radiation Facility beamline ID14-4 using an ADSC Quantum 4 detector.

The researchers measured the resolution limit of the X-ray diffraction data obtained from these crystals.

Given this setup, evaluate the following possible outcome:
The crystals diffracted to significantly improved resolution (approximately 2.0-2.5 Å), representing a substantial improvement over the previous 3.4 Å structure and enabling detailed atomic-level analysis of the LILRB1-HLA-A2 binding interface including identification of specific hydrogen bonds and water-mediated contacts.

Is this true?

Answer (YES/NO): YES